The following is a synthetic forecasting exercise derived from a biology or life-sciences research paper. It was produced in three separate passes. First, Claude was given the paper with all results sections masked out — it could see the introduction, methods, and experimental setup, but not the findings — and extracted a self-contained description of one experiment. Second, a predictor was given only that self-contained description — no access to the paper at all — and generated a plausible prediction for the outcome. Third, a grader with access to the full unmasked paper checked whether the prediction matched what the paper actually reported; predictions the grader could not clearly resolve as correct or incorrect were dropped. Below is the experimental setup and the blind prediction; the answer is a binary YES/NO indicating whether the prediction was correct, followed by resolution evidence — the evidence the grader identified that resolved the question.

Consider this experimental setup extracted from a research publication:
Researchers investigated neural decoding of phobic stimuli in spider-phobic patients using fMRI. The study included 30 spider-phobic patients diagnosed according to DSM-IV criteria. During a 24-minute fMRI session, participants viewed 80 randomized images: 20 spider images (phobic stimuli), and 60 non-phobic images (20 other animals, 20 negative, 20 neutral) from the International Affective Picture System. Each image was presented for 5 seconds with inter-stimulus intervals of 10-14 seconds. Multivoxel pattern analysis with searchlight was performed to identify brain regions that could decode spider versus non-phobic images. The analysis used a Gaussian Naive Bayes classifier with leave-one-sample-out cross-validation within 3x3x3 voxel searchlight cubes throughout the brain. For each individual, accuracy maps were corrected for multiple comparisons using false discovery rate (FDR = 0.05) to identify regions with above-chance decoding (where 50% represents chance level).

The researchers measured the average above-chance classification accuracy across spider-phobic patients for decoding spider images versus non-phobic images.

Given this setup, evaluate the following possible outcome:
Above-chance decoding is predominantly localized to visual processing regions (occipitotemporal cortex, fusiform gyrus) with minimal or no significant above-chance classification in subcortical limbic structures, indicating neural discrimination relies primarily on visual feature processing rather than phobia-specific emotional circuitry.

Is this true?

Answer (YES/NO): NO